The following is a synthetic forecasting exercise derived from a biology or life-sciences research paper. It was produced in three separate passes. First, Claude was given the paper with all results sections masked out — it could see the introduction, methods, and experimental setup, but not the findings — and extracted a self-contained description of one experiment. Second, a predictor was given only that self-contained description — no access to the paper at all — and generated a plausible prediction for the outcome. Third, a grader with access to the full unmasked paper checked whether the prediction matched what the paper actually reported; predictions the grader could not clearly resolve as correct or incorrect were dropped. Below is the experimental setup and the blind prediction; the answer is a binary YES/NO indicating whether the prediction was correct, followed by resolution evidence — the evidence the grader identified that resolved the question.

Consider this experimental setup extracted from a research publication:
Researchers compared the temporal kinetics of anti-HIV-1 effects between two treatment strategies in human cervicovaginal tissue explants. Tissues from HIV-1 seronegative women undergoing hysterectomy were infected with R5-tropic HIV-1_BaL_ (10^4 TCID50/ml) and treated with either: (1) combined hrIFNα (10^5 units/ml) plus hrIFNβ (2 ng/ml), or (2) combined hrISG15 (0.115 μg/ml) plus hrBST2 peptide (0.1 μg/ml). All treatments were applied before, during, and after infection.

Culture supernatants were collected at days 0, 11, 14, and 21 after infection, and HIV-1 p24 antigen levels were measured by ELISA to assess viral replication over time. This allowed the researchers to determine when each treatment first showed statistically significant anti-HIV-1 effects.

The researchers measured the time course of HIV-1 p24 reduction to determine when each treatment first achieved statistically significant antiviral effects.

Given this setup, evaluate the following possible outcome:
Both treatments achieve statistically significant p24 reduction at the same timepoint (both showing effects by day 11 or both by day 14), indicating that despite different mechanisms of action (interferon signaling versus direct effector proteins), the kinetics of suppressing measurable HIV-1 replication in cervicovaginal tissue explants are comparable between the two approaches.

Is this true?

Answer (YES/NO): NO